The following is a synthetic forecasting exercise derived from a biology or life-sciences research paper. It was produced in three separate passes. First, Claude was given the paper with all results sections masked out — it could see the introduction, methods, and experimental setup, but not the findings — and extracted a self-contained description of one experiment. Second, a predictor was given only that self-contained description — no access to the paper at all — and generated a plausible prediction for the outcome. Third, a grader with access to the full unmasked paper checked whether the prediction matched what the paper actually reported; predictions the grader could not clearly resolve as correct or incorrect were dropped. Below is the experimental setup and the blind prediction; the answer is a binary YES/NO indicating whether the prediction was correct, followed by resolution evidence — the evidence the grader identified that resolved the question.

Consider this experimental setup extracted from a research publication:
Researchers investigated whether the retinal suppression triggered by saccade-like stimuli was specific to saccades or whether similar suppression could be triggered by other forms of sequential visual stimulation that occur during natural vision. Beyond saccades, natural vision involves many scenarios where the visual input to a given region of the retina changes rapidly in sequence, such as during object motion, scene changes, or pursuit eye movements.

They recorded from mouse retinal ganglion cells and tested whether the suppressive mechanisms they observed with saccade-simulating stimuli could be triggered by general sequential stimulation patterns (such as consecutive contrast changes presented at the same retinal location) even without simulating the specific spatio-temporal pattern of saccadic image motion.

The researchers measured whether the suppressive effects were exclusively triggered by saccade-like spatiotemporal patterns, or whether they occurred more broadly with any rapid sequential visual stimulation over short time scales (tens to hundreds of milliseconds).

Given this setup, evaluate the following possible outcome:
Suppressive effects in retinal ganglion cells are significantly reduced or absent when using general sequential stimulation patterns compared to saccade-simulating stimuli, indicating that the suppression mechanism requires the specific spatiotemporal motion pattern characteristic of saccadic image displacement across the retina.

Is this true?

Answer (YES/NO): NO